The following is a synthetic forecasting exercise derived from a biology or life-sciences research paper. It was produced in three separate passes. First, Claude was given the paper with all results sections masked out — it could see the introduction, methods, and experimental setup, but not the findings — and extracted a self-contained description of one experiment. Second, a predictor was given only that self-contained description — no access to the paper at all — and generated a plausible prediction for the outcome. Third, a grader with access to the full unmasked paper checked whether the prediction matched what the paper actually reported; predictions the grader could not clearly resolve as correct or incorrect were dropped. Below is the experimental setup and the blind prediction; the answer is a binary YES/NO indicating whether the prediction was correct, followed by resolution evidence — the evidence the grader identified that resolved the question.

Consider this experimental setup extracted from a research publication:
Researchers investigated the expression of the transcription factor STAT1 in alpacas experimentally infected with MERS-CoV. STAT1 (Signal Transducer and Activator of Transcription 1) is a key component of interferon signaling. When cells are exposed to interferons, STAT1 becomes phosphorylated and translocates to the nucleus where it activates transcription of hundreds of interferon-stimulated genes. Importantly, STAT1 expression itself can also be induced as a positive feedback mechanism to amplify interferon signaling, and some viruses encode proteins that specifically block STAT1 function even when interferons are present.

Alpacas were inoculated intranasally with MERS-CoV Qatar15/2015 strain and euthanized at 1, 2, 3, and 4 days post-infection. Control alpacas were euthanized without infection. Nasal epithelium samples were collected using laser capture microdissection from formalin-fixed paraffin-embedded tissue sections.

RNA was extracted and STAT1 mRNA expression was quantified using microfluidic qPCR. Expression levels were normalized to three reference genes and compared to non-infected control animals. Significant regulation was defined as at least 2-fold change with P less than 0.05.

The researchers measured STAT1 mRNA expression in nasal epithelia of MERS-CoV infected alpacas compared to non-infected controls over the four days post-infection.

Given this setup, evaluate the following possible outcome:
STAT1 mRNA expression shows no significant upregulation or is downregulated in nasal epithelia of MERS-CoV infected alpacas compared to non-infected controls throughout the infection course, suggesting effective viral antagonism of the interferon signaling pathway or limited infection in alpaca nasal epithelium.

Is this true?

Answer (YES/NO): NO